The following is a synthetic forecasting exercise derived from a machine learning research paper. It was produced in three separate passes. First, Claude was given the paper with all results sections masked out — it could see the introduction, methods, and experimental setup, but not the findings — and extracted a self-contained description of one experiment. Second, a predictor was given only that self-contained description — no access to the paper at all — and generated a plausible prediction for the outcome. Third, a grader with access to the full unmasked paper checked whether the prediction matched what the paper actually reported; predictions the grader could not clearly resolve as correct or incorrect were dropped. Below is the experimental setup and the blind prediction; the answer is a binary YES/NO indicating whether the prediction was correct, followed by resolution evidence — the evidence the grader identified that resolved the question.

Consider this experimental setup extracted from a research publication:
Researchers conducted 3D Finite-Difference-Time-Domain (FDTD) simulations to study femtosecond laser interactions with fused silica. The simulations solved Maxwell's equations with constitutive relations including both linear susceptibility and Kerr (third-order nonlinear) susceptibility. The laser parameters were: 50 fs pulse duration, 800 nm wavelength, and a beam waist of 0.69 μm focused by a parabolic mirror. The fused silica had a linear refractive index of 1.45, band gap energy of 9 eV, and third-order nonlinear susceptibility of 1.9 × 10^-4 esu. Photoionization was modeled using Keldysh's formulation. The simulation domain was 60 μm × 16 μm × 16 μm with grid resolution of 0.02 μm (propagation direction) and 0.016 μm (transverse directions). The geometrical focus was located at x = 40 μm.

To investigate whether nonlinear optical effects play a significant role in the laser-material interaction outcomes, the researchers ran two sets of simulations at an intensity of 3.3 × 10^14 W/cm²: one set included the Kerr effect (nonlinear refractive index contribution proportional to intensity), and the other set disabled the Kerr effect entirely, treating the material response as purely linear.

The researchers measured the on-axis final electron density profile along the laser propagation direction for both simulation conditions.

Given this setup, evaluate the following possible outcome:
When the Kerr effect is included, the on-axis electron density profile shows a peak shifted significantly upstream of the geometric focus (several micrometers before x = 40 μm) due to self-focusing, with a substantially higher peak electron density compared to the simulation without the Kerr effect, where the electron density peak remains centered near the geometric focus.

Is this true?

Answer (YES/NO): NO